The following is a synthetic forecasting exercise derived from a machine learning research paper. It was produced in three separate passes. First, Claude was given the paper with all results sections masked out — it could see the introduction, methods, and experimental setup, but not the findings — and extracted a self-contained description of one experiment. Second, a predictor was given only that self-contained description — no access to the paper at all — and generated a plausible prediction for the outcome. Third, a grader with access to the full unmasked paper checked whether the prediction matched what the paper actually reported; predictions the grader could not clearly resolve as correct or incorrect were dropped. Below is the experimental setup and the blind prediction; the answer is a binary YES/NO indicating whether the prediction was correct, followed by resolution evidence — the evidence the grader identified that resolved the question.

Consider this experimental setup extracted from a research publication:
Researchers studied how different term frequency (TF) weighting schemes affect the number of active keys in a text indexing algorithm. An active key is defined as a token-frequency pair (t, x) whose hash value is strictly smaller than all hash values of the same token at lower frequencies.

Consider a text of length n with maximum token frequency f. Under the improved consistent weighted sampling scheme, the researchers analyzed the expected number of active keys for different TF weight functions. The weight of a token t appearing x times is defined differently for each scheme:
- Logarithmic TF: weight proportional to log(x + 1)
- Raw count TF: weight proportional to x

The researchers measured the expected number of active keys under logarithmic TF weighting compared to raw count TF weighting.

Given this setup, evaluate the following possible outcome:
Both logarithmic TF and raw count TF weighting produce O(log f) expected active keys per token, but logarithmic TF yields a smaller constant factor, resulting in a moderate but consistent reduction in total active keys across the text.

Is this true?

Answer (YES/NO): NO